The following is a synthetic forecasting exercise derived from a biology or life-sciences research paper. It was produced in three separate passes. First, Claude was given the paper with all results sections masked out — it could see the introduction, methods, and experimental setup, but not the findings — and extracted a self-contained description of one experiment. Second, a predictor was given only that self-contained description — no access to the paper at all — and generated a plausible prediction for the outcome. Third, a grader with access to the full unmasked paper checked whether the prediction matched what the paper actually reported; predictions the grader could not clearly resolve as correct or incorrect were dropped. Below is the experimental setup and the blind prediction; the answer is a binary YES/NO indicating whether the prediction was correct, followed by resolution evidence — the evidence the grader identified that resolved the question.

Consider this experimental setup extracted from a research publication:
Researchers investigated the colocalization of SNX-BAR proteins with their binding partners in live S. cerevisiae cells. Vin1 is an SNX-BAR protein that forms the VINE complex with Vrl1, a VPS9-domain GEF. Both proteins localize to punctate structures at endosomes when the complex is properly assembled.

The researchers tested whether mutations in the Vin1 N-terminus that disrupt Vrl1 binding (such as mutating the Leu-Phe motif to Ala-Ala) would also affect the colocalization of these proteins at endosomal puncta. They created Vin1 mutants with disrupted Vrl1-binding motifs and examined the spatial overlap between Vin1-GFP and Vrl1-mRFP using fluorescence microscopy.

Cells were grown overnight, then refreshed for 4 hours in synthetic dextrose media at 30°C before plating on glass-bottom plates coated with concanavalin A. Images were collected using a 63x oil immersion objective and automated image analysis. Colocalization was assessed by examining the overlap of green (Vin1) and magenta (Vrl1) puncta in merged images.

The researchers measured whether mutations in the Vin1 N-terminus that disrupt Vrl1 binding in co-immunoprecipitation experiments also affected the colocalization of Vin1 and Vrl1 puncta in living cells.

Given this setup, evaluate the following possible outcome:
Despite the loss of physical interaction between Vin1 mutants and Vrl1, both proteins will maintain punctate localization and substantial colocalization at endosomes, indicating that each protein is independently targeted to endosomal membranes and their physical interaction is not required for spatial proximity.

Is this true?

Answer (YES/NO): NO